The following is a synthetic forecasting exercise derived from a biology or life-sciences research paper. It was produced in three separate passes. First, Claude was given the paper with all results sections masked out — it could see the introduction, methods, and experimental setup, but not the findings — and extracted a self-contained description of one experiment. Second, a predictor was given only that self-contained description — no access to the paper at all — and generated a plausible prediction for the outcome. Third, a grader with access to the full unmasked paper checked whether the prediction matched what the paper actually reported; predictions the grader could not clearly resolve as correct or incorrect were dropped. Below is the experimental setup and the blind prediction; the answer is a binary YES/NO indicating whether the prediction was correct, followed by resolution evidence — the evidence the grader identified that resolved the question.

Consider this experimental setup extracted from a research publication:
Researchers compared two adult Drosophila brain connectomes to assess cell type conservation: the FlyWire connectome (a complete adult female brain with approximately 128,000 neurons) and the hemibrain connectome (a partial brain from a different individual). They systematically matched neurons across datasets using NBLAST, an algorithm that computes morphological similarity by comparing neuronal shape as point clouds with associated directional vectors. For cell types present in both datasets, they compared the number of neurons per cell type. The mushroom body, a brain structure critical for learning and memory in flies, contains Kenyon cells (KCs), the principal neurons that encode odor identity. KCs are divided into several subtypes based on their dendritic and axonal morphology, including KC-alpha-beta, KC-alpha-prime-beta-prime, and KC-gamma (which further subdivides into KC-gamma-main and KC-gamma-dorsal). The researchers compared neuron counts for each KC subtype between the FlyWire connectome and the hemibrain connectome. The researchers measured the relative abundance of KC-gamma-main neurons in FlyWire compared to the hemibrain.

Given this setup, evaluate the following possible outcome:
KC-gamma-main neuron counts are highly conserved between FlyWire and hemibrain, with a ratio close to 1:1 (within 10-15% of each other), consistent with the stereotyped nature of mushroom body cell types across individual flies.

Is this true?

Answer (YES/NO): NO